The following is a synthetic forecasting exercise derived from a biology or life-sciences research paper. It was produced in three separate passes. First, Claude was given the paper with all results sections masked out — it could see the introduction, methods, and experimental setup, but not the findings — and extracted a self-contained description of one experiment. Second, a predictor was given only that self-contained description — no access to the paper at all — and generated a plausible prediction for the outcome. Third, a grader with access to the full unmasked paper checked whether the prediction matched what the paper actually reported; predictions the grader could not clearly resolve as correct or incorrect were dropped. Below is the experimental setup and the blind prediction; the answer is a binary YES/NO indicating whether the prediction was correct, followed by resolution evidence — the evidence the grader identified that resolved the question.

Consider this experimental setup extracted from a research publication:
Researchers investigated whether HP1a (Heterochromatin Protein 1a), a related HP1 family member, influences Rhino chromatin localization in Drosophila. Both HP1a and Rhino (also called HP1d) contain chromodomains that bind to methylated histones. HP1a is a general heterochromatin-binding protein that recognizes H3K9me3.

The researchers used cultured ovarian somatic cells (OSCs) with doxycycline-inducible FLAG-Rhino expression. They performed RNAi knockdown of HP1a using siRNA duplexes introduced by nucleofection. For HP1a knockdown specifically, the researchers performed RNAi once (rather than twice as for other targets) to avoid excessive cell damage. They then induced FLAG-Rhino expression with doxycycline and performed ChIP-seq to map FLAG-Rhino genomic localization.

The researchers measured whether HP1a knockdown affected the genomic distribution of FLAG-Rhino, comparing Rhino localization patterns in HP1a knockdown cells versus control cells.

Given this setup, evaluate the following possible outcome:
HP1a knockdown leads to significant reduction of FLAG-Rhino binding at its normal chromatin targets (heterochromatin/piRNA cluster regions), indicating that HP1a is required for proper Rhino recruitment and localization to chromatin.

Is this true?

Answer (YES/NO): YES